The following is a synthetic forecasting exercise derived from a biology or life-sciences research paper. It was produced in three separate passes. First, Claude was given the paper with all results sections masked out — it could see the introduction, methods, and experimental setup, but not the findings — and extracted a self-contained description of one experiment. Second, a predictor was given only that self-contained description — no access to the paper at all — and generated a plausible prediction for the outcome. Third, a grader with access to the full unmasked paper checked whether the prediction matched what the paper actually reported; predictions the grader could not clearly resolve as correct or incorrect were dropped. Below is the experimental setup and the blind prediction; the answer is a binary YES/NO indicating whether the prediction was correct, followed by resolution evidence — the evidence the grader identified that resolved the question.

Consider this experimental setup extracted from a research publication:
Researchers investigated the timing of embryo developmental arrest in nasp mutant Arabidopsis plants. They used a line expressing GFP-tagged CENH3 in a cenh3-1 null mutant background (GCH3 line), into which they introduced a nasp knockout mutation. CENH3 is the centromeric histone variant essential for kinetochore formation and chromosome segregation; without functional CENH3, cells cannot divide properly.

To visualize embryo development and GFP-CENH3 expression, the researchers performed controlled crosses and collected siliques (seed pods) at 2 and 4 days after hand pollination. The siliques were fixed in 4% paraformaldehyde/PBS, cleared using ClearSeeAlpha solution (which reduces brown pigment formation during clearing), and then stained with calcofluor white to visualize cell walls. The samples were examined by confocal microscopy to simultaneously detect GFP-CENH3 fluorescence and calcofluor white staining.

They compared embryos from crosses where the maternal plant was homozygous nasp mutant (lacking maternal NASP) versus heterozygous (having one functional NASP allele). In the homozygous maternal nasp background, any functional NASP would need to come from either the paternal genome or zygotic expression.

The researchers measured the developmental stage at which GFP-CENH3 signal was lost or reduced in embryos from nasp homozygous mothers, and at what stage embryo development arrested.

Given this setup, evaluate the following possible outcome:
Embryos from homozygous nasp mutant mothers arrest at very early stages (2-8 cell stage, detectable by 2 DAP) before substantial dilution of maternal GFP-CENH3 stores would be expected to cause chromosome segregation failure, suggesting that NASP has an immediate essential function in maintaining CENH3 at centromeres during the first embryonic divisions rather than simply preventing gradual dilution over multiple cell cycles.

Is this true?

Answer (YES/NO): NO